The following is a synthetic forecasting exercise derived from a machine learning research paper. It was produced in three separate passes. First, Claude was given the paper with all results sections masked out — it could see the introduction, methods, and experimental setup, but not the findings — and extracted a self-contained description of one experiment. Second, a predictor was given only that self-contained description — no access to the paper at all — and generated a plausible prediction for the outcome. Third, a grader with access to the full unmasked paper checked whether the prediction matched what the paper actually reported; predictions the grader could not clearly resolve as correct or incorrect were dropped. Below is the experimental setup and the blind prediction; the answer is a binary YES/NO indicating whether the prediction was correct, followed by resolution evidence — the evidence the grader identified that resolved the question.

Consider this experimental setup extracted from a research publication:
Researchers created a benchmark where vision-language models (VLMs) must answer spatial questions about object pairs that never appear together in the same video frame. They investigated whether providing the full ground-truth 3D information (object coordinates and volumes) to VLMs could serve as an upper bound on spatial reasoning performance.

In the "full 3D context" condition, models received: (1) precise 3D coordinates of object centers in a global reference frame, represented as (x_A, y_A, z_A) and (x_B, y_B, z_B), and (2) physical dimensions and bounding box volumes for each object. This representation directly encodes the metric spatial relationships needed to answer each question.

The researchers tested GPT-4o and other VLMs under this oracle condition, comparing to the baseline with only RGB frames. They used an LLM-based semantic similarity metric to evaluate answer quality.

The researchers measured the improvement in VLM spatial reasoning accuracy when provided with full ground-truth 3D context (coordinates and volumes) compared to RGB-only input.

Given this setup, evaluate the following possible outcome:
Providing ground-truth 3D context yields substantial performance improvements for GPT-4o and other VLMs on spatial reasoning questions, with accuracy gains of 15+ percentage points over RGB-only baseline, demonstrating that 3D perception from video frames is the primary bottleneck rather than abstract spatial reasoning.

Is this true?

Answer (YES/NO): YES